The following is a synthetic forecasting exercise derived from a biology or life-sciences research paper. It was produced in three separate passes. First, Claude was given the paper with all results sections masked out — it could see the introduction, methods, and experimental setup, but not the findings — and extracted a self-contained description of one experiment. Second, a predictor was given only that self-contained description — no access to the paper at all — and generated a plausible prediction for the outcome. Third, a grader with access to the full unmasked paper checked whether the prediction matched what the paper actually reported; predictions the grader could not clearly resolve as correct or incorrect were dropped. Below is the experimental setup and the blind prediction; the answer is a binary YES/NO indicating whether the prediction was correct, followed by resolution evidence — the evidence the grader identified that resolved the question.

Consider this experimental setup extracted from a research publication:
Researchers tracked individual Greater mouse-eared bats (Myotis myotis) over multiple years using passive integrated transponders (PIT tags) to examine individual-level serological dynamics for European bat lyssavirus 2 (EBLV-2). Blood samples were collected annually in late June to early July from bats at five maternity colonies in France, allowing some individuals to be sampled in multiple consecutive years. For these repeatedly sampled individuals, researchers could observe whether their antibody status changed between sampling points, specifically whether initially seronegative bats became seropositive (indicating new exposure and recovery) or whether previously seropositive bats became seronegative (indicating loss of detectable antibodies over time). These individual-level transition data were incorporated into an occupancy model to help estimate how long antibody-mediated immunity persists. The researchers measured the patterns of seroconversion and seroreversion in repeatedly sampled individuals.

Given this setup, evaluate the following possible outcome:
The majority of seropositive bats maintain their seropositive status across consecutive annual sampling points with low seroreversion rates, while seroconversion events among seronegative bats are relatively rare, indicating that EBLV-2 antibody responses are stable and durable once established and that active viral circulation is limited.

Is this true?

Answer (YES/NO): NO